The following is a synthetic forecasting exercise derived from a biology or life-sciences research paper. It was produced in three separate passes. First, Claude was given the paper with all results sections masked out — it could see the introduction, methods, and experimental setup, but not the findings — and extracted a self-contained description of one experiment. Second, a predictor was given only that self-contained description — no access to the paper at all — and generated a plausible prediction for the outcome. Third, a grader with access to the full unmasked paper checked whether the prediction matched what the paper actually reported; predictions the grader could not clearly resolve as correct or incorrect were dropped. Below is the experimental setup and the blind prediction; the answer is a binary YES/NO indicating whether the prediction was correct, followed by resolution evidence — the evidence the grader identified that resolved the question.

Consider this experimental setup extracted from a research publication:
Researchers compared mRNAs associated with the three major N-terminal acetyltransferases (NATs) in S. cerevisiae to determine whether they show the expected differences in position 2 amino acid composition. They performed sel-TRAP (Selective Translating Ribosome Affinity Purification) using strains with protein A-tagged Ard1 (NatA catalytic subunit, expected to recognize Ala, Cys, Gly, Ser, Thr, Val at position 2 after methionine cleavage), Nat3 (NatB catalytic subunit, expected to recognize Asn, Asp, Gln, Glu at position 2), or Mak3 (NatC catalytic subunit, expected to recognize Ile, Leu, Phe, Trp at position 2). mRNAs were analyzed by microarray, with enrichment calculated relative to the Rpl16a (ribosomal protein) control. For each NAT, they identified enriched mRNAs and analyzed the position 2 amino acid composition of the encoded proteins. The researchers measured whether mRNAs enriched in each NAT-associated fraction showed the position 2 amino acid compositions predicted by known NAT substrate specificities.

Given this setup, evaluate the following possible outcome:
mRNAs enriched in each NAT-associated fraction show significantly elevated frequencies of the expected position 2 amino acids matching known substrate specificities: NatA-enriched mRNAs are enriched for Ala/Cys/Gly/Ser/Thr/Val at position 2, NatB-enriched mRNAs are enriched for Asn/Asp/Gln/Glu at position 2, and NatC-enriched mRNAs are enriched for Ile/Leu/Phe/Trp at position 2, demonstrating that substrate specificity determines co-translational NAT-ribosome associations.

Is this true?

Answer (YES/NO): NO